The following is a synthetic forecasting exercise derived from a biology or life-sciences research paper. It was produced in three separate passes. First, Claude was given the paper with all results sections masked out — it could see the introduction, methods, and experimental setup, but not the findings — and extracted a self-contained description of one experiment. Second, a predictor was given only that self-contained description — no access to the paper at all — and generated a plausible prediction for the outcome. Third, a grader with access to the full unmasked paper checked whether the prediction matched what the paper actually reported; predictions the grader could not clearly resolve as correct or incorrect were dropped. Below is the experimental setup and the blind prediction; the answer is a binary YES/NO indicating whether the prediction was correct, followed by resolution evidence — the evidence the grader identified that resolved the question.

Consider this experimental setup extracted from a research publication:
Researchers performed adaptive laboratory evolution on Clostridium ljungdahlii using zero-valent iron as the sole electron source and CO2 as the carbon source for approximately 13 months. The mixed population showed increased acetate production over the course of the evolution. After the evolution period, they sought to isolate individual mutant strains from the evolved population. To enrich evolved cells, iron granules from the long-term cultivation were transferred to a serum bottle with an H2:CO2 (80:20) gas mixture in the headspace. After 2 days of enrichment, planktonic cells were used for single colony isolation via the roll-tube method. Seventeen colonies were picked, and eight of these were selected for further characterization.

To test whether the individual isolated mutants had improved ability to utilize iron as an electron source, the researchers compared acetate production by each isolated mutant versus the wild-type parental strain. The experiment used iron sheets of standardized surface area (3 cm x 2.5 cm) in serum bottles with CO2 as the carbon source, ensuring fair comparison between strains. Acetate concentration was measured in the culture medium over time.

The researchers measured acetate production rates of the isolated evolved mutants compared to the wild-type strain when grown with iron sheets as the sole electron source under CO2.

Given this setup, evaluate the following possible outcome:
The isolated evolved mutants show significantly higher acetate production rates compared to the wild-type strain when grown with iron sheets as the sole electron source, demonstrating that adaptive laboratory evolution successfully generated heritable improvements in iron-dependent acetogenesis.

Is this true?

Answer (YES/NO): NO